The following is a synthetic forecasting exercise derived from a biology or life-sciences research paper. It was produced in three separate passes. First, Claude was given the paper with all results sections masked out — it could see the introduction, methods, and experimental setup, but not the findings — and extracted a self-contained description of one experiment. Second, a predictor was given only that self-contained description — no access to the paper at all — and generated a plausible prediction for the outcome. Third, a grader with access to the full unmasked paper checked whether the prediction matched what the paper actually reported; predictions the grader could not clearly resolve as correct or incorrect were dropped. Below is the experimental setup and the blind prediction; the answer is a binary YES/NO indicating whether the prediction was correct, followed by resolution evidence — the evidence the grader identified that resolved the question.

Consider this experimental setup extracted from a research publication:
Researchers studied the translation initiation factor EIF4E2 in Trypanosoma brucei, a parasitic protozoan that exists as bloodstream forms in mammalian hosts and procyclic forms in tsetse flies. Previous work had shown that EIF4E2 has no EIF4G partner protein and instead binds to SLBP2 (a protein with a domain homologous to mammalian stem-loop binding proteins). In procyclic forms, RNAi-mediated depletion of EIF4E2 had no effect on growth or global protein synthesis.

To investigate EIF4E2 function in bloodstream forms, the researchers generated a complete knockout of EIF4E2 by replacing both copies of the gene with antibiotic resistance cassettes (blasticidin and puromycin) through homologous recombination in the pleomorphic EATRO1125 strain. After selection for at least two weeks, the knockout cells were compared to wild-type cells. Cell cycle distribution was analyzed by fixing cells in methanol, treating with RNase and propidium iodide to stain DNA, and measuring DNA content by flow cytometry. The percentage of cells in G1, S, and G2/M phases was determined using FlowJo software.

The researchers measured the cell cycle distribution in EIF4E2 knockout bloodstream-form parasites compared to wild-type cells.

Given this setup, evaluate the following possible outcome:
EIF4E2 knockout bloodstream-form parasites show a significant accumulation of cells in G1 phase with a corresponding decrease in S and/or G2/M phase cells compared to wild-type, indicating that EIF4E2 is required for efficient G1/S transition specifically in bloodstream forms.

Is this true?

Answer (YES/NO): NO